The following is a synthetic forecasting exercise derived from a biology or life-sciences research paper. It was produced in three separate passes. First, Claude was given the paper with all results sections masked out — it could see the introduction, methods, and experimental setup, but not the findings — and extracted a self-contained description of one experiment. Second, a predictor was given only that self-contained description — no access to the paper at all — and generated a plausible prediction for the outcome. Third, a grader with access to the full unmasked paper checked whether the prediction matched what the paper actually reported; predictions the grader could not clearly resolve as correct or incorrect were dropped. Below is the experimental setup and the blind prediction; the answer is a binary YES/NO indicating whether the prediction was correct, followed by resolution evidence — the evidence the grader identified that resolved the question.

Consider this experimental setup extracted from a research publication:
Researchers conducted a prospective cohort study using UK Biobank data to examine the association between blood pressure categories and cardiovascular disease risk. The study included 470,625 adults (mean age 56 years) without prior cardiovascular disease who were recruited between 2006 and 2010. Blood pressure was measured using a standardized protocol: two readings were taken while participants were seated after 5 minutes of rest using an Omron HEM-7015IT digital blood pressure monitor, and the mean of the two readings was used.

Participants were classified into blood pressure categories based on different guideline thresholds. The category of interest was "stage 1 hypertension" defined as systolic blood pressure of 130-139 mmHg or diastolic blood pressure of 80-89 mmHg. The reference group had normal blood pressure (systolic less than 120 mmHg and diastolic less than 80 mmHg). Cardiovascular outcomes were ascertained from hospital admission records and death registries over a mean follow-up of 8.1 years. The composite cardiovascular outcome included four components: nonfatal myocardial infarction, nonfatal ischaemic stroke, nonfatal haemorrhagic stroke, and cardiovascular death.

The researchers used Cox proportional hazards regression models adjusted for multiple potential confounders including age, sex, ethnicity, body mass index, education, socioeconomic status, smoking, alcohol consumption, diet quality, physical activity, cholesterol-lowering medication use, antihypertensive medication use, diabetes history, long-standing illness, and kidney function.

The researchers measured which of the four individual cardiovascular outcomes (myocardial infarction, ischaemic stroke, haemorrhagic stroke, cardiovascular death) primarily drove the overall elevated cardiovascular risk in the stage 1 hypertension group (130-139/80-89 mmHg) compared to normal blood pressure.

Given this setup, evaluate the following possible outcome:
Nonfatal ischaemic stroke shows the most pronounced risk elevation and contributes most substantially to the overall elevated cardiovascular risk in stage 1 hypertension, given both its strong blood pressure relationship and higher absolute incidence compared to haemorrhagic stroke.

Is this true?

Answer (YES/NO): NO